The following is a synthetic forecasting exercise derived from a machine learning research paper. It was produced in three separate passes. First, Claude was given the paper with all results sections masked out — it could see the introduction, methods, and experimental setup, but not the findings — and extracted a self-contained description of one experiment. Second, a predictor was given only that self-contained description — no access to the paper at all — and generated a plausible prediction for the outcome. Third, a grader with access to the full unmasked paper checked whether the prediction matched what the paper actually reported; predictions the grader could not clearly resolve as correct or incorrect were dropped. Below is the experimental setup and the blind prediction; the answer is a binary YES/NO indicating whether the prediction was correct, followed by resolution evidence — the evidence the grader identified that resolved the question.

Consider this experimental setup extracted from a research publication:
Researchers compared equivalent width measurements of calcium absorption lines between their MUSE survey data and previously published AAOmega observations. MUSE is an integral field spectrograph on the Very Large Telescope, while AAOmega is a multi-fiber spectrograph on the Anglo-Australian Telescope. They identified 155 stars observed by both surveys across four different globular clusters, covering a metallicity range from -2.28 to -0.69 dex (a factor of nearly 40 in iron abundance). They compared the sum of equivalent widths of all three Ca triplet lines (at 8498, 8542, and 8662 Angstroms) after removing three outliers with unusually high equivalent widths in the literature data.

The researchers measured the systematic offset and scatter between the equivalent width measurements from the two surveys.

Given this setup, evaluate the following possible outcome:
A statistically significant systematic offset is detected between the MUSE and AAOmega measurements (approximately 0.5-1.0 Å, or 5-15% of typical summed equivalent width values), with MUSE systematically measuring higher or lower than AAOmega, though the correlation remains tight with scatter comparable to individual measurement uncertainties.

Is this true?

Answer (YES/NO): YES